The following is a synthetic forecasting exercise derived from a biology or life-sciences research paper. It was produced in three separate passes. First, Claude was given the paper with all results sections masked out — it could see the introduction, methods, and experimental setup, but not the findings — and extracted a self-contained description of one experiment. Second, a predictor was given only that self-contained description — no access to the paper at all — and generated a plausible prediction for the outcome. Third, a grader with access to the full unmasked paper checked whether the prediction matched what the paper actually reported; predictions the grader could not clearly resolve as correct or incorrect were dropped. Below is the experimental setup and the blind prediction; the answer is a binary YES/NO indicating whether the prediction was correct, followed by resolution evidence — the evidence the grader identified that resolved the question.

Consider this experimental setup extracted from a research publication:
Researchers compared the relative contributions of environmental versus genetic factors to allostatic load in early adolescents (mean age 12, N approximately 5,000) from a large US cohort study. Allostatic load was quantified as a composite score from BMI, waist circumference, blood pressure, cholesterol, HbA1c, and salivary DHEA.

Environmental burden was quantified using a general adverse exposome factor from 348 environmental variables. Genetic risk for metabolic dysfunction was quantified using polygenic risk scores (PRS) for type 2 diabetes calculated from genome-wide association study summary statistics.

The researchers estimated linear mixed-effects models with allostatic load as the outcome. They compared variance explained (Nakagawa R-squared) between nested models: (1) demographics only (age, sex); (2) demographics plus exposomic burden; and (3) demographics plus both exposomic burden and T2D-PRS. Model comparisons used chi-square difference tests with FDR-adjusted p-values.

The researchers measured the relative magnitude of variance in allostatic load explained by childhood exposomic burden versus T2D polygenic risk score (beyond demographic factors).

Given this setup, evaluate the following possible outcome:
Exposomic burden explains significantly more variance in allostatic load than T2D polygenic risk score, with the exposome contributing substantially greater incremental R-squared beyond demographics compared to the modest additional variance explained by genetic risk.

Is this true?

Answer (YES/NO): YES